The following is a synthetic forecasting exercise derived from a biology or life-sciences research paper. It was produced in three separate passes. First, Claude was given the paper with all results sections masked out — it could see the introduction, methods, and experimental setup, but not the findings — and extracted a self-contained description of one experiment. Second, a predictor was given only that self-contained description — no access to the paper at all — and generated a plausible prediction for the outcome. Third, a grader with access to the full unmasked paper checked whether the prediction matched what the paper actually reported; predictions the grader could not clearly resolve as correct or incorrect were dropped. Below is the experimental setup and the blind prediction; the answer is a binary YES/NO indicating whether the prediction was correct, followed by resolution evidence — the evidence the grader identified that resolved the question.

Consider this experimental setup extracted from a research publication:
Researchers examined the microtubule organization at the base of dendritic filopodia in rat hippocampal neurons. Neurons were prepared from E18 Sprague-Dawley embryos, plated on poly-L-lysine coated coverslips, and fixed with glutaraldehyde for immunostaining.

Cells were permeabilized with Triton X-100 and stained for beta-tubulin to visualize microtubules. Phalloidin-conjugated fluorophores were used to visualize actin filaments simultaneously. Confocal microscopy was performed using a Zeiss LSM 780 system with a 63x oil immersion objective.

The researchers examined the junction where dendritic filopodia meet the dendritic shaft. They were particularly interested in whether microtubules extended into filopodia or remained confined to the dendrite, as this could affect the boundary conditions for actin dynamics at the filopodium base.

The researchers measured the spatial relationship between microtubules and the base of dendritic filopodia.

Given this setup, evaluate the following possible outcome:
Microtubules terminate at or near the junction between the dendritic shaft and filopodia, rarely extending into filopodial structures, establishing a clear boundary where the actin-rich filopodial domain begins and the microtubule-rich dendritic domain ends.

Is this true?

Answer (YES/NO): YES